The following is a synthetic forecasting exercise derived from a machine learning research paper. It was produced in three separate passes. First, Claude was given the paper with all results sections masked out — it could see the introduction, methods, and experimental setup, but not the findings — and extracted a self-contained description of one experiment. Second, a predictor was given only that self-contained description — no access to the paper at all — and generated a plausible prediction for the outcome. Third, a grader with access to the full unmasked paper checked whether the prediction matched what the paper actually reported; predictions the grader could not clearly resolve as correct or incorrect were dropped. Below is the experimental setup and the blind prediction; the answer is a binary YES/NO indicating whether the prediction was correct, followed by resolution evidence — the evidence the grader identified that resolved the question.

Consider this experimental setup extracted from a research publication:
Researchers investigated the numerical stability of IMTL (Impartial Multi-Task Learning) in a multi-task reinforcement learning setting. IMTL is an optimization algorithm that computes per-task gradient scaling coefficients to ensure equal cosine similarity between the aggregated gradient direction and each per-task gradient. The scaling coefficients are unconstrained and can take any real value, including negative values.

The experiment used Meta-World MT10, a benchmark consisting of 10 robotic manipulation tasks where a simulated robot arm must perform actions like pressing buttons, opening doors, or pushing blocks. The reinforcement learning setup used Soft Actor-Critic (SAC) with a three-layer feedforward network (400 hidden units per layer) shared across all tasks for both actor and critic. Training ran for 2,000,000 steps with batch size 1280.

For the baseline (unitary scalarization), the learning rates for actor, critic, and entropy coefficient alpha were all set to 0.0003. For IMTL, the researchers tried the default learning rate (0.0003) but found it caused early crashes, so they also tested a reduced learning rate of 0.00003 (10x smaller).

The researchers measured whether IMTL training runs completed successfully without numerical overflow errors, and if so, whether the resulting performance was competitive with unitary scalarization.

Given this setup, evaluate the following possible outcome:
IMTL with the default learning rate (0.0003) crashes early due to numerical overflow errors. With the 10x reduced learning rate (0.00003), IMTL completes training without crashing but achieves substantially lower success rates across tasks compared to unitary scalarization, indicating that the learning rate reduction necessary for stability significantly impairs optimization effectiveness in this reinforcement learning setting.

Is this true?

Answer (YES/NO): NO